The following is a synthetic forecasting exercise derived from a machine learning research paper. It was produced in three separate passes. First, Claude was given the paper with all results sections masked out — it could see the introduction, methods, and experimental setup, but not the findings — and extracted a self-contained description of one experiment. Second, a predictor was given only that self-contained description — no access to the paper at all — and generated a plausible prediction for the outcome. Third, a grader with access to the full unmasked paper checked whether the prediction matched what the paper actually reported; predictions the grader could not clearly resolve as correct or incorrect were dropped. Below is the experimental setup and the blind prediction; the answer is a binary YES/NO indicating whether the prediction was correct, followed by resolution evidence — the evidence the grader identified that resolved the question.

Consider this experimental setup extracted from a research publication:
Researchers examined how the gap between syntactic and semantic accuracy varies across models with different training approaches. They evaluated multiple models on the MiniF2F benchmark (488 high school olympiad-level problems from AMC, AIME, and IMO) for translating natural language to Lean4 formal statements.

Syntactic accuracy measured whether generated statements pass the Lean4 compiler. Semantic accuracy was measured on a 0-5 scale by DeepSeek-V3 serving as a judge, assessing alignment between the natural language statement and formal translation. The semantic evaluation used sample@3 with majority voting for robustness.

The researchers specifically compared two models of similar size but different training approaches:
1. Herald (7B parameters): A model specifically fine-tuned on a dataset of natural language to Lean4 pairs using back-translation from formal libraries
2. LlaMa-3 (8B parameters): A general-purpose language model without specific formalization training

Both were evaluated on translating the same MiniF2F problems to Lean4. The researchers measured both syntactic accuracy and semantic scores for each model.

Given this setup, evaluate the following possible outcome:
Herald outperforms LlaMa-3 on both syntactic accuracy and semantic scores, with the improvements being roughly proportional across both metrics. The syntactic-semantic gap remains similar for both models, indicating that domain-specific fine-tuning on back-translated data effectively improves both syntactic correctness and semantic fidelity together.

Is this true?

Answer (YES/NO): YES